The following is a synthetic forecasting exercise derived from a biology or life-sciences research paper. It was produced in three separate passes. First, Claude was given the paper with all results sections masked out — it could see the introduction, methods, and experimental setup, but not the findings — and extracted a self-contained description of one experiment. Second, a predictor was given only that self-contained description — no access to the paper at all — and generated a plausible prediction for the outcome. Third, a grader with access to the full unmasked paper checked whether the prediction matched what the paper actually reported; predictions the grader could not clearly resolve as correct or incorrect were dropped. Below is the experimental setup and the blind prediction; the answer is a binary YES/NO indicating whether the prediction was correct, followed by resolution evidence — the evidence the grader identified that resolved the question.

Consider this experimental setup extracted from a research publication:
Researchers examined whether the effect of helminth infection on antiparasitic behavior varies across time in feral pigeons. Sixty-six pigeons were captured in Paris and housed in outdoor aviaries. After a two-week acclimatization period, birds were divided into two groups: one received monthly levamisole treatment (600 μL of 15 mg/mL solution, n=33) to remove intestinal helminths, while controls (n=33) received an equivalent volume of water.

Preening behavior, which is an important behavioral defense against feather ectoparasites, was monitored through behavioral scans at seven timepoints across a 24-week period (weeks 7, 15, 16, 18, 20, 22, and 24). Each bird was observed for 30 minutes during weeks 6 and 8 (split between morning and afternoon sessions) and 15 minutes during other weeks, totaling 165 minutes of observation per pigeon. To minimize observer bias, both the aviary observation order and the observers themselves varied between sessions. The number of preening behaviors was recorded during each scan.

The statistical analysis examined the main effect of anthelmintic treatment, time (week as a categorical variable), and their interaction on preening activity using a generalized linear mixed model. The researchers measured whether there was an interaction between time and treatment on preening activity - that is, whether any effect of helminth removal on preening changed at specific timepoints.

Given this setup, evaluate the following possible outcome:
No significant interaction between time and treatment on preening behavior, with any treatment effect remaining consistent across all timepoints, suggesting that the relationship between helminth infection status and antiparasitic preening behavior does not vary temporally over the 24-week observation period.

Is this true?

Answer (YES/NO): NO